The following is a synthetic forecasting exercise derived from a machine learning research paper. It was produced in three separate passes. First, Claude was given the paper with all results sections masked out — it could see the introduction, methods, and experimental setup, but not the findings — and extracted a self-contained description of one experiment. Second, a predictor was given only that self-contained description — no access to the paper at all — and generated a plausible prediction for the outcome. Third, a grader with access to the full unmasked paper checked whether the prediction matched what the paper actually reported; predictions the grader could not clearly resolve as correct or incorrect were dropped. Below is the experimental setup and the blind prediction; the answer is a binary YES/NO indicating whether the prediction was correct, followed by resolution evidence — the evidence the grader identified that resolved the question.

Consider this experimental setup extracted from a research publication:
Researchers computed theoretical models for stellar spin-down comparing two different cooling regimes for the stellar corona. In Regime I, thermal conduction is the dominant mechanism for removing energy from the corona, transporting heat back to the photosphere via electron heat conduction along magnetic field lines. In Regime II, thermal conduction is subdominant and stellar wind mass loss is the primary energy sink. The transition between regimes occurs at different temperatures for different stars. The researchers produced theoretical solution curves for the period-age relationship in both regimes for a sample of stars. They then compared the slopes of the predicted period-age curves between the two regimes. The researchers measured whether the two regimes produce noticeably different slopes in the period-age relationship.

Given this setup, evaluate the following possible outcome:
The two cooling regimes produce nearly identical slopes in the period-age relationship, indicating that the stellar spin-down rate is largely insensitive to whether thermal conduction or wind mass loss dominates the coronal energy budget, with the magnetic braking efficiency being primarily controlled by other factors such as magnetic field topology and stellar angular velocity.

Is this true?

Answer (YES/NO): NO